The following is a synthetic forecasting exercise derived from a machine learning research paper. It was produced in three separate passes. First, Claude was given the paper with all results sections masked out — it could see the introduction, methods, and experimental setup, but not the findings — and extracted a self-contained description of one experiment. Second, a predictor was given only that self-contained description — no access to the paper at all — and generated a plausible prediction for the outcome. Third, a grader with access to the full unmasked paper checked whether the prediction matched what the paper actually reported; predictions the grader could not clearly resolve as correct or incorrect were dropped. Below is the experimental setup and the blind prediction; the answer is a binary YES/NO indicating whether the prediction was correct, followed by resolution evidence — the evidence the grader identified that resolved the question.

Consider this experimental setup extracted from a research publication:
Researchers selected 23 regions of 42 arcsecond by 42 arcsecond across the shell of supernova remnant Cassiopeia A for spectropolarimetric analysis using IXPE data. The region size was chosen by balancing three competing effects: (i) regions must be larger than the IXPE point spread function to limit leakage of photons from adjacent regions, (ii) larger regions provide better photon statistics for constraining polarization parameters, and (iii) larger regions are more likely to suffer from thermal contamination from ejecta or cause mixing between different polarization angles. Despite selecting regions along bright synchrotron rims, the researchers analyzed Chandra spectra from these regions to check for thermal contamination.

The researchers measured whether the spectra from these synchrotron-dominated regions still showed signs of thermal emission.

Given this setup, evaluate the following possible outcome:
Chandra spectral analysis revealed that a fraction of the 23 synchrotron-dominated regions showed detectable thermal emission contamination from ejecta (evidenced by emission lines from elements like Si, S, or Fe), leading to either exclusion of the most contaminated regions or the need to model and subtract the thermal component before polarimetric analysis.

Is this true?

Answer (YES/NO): YES